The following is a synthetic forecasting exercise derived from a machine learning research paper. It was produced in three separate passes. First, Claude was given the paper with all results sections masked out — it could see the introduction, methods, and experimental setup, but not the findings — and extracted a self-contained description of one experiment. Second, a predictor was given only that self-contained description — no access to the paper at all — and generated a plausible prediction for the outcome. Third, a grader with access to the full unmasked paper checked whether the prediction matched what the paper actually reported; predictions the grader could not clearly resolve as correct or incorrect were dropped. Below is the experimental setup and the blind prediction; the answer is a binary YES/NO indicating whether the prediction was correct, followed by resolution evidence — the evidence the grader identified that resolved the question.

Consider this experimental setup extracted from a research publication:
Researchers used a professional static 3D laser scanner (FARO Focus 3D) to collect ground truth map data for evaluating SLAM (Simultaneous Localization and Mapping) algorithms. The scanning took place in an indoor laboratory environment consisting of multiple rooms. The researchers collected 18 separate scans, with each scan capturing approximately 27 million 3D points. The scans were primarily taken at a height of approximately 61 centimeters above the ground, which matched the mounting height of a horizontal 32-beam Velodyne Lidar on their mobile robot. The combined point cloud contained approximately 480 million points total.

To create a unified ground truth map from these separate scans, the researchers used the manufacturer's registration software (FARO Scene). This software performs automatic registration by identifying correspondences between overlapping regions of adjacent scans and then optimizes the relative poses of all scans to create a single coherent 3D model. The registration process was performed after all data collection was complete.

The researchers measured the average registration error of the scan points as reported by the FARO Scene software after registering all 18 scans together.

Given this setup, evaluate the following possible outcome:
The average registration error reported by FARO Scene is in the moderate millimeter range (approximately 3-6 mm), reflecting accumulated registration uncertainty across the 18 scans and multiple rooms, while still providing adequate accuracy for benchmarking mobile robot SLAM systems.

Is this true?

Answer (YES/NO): NO